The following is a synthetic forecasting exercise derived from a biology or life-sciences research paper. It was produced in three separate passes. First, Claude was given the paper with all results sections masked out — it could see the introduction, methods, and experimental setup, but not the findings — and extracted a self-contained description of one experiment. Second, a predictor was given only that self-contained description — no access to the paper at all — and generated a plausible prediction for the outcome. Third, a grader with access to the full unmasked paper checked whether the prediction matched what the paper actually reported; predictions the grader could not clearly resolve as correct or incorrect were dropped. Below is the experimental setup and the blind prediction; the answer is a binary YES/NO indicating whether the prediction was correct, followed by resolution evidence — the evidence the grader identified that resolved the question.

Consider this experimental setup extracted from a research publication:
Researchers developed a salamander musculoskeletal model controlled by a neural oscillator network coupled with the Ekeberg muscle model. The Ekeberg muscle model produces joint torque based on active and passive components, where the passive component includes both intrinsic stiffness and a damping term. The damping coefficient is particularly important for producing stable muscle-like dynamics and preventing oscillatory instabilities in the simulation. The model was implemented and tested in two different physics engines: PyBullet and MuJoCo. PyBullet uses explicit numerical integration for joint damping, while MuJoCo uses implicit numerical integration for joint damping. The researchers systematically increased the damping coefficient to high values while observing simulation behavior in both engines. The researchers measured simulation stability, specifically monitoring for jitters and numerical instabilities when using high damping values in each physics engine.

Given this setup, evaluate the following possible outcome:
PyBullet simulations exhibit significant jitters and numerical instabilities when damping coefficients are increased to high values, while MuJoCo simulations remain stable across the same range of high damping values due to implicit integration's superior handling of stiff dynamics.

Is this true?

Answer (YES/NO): YES